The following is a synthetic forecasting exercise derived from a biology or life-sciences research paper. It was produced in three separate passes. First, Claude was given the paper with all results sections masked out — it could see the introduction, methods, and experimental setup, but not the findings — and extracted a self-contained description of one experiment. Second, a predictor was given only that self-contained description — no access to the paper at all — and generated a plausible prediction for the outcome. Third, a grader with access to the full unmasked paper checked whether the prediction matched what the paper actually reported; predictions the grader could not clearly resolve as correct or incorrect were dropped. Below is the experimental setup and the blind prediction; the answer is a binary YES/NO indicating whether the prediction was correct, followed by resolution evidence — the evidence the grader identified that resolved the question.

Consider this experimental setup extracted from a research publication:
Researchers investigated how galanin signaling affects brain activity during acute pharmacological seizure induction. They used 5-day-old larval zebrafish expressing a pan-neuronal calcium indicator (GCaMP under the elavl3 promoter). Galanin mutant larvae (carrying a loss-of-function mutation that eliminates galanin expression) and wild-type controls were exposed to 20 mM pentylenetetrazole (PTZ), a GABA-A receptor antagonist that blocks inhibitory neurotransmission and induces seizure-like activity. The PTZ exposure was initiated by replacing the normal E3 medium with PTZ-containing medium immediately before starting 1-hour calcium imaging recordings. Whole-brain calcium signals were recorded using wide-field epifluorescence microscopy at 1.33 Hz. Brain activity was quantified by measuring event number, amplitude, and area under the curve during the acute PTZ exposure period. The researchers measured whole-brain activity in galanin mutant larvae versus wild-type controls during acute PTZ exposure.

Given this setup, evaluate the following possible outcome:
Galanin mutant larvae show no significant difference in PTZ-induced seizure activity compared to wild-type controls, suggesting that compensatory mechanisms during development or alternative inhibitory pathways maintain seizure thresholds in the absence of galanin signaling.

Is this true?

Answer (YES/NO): NO